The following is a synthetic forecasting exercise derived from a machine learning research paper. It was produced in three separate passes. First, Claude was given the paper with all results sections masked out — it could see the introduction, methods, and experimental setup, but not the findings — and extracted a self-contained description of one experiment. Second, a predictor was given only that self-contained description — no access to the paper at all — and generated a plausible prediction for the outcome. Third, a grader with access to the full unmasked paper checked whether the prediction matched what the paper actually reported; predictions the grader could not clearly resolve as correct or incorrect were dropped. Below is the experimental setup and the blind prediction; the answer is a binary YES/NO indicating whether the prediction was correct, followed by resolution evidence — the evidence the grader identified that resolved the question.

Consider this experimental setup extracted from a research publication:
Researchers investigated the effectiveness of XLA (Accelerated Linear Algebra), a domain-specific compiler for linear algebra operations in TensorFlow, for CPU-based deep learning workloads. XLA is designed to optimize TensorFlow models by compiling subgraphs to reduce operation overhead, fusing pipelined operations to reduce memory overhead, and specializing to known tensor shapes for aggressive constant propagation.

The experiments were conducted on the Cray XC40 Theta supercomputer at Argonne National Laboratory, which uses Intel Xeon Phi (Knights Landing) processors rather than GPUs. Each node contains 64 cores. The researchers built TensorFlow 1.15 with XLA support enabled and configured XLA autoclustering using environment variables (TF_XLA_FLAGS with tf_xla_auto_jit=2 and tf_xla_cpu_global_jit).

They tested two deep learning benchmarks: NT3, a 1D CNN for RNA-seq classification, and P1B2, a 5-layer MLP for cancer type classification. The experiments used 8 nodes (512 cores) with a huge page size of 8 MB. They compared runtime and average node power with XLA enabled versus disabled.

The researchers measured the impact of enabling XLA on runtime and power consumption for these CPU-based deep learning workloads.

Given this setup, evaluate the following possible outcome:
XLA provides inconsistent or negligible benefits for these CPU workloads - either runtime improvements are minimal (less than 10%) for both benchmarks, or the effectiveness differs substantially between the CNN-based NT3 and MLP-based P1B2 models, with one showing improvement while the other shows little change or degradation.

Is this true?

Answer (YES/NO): NO